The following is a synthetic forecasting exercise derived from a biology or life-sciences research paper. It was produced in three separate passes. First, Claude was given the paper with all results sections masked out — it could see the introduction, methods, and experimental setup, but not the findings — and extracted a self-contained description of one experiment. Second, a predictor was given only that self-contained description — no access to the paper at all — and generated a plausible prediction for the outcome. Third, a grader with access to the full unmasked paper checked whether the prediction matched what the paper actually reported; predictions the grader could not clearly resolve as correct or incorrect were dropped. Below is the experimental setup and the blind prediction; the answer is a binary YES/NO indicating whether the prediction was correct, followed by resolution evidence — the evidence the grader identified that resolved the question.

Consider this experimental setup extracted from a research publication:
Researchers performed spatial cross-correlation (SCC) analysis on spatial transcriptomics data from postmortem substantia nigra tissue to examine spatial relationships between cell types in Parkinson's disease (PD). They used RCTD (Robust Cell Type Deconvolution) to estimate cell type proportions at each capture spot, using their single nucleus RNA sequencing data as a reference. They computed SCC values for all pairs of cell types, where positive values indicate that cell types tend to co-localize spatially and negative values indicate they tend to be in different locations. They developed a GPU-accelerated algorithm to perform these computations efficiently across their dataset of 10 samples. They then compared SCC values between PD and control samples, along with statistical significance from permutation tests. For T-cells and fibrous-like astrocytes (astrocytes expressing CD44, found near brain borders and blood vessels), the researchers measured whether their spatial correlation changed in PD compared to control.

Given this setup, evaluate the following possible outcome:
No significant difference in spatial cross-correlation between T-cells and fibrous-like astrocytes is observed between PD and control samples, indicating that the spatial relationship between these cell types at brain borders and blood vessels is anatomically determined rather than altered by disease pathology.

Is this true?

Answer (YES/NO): NO